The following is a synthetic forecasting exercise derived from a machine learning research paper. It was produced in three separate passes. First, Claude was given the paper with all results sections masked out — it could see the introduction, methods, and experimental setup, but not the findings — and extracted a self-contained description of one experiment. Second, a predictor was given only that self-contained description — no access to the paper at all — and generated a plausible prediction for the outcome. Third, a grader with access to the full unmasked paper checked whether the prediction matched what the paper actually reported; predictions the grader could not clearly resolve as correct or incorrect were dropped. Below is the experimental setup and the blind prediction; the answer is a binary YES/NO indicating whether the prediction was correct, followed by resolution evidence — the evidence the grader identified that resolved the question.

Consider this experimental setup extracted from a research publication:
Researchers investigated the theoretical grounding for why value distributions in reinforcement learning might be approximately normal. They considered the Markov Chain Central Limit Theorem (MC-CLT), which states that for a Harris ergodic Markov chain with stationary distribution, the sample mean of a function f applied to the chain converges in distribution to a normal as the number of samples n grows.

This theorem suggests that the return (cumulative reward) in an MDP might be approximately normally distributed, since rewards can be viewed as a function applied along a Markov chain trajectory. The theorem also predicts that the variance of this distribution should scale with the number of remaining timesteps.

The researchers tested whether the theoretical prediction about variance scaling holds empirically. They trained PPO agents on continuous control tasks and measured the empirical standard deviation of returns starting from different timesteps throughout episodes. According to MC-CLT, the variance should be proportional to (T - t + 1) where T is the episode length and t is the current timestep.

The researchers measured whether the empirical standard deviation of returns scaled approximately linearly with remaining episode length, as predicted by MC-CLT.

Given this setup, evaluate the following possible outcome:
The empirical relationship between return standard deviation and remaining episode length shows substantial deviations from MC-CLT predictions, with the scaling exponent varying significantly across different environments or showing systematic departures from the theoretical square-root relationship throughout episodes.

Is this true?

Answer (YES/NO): NO